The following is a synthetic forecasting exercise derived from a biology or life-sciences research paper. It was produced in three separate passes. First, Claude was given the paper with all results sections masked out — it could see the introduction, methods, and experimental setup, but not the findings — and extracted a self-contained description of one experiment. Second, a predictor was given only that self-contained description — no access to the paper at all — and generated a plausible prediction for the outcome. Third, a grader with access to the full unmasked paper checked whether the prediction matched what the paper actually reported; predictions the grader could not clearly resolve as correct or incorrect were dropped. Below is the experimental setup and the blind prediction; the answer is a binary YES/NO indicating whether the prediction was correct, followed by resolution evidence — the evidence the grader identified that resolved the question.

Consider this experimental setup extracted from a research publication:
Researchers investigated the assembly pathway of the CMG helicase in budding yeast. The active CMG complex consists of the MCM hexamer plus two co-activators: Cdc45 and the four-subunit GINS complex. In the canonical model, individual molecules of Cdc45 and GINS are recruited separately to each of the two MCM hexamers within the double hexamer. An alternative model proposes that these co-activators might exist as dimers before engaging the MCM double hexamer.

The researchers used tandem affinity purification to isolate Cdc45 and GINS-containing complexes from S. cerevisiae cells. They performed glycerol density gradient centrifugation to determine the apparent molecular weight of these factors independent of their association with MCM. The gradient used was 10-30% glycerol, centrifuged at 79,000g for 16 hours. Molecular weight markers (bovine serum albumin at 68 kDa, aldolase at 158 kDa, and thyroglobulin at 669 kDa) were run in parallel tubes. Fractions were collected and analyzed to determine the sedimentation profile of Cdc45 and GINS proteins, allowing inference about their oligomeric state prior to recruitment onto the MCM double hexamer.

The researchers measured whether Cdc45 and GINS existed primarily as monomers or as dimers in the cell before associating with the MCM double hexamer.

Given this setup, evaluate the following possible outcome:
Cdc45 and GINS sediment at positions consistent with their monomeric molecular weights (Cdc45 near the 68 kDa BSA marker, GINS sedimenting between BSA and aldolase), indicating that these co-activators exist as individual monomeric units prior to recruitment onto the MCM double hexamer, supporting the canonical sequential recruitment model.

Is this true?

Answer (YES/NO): NO